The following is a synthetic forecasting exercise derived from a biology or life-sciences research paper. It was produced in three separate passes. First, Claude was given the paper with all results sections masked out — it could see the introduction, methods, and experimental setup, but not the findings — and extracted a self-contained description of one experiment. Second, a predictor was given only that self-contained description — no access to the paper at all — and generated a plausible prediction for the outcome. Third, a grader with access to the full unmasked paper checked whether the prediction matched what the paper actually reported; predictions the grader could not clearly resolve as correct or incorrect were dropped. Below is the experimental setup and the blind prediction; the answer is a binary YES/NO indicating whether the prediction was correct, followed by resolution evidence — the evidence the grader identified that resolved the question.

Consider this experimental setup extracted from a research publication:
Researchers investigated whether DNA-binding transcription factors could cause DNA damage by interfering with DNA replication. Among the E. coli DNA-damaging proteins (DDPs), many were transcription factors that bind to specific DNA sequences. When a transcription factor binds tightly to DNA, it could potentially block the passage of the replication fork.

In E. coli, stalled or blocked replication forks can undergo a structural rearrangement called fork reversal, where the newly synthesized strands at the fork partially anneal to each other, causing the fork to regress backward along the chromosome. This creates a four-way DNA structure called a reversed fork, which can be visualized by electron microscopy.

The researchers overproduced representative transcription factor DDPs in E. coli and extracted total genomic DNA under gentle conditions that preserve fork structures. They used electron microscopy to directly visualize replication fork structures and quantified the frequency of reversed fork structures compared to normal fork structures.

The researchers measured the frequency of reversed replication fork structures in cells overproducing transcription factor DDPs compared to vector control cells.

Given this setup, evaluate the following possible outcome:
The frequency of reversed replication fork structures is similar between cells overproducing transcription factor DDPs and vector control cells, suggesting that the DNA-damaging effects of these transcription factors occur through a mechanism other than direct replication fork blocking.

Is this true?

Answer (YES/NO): NO